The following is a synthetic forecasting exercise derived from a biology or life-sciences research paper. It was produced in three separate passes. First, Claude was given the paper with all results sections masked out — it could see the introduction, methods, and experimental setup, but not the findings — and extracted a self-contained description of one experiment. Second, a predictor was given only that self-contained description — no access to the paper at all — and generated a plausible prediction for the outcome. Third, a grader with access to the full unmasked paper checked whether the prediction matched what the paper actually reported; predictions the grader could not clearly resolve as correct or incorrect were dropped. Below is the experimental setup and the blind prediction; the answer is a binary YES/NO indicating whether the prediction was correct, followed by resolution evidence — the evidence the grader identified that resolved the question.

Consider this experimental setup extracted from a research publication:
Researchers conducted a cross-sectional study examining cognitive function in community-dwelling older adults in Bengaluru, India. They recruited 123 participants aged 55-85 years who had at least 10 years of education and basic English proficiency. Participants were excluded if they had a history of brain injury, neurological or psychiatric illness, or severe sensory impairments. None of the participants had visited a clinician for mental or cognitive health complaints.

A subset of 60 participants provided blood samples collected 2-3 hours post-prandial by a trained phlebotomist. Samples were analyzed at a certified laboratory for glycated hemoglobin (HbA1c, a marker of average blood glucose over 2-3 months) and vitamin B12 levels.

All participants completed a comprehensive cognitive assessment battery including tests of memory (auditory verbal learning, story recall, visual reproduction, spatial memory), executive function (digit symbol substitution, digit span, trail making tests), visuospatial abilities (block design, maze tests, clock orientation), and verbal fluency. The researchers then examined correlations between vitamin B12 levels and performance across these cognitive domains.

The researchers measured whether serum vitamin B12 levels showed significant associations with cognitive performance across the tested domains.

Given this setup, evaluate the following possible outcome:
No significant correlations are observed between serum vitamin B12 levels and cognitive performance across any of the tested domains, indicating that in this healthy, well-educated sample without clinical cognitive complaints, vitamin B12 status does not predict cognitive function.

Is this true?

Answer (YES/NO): YES